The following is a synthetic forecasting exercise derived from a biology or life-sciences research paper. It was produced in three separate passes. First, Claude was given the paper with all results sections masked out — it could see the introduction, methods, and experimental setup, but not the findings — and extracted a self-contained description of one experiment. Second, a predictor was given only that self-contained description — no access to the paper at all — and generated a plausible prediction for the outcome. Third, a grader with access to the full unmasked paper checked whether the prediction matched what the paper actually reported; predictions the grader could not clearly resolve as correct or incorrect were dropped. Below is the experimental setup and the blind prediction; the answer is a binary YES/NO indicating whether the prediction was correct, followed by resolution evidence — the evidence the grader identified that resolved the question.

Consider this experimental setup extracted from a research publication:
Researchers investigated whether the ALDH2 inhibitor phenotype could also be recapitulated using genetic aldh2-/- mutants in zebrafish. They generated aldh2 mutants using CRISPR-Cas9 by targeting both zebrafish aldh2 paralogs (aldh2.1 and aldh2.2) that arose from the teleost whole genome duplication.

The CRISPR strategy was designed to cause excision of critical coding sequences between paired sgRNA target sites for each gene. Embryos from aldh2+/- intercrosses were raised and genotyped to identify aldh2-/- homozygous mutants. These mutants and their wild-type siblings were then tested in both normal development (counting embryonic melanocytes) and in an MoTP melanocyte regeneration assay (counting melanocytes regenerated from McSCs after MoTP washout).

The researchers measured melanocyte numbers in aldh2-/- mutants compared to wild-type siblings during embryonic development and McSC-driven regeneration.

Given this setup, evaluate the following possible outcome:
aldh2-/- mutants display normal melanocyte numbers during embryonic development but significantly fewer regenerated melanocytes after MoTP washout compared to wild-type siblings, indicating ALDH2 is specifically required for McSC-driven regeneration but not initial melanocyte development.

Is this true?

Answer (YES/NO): YES